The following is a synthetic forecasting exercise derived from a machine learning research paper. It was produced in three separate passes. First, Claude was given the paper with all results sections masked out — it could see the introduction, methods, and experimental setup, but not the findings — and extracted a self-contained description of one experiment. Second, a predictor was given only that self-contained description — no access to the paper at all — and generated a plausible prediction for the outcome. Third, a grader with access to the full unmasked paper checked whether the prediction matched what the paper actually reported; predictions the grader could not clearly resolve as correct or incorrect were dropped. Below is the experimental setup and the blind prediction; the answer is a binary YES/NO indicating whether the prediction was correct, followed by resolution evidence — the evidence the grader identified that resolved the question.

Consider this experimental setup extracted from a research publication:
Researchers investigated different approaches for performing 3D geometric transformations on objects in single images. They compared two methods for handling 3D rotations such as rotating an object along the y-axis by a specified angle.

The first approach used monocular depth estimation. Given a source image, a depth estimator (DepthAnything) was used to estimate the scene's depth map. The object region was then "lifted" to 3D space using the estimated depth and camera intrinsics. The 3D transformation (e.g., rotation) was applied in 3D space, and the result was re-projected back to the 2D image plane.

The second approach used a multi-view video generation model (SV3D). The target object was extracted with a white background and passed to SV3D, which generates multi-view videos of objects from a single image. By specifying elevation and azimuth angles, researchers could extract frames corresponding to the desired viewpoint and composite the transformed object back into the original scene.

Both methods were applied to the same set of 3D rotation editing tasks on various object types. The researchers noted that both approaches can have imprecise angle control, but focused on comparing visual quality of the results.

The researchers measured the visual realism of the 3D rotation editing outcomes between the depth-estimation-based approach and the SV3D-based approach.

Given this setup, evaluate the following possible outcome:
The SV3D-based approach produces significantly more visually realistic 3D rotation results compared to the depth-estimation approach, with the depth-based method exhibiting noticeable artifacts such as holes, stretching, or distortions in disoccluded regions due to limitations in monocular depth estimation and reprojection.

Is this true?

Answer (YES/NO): NO